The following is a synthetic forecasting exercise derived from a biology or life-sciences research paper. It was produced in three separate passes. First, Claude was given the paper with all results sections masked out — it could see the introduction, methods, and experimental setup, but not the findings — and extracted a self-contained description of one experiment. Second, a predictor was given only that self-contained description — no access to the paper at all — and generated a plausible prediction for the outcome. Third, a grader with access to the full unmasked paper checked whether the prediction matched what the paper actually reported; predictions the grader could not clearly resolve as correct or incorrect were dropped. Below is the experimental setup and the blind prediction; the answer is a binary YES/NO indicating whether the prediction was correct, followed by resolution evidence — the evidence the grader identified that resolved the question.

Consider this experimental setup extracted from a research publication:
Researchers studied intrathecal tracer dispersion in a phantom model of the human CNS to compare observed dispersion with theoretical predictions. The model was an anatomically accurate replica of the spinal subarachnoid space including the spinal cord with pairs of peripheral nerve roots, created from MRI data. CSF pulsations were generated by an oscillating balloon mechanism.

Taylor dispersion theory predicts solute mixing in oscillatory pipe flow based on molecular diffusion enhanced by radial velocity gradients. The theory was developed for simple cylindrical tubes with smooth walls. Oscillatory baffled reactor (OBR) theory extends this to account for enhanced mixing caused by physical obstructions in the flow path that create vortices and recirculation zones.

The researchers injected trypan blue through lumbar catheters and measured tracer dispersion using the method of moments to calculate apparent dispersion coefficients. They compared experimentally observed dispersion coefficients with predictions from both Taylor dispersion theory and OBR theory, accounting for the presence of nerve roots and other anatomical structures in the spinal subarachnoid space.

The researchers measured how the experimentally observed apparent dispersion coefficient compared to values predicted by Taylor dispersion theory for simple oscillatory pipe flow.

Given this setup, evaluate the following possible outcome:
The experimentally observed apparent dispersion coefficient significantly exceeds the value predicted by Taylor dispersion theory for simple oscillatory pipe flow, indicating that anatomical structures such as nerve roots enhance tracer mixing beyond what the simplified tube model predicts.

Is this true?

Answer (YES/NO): YES